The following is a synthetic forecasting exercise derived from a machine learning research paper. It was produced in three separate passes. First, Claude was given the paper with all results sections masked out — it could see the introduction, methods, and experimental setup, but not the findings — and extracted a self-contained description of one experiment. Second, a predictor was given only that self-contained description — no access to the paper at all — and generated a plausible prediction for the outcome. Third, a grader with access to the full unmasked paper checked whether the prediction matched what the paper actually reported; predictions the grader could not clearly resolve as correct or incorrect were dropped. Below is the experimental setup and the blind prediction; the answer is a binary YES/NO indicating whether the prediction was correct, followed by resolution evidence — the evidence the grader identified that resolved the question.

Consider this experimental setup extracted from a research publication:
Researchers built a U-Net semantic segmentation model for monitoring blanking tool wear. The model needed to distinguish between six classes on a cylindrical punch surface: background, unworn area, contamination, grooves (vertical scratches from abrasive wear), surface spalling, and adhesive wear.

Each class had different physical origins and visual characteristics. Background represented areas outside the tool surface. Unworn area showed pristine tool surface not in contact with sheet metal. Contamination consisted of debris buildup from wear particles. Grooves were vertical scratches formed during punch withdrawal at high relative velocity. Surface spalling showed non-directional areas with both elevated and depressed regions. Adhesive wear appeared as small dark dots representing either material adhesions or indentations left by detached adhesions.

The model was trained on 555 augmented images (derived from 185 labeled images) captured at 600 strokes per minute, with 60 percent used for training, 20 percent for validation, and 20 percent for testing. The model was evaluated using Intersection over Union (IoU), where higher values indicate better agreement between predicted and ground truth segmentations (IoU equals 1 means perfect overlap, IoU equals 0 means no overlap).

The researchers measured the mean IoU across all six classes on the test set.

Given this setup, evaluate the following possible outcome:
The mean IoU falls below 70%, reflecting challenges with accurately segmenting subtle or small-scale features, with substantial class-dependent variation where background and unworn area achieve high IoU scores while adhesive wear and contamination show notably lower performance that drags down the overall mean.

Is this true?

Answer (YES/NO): NO